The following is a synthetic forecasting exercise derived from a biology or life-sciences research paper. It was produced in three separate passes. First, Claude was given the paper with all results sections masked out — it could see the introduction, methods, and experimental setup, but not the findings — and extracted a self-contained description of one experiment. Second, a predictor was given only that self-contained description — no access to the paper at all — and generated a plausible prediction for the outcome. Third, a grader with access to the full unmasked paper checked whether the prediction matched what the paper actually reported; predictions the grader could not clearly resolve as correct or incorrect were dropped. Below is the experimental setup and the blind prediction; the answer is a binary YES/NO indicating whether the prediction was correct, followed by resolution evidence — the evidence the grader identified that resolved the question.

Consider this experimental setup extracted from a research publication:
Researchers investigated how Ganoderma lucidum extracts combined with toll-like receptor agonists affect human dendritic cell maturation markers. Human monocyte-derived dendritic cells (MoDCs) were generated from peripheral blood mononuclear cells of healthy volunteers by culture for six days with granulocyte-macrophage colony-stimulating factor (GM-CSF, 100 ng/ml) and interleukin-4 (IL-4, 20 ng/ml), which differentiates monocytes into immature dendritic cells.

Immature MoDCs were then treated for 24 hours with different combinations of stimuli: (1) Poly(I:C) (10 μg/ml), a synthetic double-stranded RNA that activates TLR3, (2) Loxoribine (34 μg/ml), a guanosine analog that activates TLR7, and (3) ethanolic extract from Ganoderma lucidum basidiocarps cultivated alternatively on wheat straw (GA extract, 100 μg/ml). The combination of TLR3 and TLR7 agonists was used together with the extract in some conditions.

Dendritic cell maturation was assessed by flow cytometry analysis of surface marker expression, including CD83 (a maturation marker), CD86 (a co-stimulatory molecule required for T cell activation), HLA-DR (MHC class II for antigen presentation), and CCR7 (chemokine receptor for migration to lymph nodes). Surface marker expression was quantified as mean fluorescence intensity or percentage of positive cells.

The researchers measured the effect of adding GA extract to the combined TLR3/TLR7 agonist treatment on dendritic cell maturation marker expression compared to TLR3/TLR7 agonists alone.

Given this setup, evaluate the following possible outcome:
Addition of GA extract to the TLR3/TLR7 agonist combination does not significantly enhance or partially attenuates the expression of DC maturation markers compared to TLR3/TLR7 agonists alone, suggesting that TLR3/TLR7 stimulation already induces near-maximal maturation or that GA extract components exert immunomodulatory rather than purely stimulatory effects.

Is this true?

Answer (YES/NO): NO